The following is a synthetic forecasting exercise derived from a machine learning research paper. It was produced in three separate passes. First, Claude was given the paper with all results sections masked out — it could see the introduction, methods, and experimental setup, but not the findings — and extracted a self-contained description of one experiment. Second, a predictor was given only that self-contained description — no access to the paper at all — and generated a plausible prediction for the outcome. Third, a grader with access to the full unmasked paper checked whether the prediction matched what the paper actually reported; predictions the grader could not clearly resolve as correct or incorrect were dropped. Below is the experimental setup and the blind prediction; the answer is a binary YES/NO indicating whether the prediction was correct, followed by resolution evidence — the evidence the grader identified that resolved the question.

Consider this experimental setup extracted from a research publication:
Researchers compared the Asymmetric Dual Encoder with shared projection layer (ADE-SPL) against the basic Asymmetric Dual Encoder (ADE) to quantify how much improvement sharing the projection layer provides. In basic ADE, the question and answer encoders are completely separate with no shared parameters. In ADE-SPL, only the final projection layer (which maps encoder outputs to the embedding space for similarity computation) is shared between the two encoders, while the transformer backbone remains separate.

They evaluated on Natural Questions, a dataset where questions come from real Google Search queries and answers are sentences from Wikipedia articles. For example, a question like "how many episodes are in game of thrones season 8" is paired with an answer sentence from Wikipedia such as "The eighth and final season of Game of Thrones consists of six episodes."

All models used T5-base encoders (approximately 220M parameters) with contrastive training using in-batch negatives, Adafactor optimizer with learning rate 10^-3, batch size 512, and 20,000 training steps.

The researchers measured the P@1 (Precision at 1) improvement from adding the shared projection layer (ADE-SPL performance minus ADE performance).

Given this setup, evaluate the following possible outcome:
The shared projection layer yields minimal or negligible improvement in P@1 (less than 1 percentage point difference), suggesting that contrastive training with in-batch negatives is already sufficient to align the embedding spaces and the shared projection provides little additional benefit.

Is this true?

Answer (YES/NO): NO